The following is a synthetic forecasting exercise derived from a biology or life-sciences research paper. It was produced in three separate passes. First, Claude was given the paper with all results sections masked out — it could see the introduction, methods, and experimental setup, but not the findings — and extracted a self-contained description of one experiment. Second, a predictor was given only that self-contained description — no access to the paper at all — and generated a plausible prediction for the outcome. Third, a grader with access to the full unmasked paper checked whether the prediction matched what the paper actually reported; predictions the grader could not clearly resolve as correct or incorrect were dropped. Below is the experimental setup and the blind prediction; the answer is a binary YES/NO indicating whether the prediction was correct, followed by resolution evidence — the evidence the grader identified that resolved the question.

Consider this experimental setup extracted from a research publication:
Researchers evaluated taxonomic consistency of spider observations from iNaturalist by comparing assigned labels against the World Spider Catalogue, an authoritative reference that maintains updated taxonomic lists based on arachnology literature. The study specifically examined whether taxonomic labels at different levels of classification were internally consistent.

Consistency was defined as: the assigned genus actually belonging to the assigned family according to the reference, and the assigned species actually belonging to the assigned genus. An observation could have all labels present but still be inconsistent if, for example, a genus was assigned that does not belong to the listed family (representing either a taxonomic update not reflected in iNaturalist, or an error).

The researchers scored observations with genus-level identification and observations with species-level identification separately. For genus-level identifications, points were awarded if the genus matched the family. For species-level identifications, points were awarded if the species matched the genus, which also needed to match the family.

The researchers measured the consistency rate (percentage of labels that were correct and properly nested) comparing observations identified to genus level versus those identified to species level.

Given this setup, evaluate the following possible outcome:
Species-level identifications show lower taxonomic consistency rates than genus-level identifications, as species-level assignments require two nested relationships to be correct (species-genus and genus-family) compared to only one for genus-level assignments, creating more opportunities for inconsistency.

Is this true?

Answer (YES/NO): YES